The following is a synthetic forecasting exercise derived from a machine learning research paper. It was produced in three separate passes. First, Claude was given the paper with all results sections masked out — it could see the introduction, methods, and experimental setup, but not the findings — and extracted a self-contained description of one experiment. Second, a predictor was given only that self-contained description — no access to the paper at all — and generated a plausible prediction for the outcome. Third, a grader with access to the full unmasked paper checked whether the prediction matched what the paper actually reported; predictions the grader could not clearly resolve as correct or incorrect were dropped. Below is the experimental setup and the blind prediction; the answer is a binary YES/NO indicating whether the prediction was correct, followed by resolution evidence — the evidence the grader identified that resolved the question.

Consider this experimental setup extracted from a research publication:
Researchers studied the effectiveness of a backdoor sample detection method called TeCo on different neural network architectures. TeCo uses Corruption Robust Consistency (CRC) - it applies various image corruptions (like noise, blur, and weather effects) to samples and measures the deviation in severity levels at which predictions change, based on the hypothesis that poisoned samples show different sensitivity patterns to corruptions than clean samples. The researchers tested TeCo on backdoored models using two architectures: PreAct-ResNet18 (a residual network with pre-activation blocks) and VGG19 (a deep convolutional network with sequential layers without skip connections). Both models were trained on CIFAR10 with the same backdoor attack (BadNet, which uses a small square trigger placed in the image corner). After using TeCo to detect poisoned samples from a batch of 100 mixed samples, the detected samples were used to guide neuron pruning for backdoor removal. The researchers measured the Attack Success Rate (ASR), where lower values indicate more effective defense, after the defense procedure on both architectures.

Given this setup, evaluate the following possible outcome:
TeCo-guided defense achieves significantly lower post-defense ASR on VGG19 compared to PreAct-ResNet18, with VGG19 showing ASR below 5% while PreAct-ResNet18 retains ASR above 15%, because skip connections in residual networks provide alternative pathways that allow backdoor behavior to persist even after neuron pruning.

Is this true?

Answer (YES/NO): NO